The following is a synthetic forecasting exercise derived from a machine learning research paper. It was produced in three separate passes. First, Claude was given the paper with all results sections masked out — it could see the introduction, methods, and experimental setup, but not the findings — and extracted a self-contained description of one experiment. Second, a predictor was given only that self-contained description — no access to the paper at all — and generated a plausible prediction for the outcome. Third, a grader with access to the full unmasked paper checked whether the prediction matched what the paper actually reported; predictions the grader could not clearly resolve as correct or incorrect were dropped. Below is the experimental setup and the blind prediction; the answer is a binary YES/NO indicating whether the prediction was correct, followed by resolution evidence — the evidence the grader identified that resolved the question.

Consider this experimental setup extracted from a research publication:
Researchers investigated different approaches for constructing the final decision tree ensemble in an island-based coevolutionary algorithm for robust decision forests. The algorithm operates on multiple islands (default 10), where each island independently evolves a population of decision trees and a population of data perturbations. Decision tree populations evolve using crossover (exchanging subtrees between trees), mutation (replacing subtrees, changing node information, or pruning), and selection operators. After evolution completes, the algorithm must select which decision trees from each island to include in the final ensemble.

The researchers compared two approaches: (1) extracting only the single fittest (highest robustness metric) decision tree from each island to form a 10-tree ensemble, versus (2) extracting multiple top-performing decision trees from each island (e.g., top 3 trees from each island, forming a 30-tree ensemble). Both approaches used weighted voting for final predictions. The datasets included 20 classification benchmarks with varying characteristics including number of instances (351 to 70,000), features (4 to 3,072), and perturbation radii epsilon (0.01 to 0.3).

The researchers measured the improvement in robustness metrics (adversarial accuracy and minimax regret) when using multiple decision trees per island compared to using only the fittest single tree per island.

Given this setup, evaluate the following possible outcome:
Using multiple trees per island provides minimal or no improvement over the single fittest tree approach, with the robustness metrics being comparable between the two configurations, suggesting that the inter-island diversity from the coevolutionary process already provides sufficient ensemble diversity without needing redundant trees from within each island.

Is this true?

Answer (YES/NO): YES